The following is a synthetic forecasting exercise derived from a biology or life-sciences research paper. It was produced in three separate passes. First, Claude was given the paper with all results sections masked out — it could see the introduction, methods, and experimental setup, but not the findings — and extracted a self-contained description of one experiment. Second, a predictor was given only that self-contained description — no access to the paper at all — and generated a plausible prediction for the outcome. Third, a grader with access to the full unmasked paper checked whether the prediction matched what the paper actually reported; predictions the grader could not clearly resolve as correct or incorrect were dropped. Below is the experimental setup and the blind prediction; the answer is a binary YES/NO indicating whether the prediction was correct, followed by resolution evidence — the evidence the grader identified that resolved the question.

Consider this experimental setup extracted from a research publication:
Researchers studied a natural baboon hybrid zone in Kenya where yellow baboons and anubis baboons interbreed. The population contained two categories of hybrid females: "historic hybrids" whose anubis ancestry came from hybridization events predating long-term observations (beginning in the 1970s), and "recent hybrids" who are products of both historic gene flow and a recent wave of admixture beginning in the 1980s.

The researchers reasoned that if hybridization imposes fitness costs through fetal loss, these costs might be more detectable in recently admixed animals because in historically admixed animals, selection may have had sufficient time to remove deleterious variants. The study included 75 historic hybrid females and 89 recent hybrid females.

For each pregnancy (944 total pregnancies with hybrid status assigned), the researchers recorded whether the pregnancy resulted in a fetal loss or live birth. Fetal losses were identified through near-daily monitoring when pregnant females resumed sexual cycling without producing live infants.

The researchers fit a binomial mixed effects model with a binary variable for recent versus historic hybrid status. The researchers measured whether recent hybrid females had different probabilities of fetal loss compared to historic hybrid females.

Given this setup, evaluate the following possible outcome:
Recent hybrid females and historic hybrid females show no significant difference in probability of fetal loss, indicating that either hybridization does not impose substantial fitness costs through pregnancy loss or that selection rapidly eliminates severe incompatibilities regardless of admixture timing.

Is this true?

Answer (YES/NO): YES